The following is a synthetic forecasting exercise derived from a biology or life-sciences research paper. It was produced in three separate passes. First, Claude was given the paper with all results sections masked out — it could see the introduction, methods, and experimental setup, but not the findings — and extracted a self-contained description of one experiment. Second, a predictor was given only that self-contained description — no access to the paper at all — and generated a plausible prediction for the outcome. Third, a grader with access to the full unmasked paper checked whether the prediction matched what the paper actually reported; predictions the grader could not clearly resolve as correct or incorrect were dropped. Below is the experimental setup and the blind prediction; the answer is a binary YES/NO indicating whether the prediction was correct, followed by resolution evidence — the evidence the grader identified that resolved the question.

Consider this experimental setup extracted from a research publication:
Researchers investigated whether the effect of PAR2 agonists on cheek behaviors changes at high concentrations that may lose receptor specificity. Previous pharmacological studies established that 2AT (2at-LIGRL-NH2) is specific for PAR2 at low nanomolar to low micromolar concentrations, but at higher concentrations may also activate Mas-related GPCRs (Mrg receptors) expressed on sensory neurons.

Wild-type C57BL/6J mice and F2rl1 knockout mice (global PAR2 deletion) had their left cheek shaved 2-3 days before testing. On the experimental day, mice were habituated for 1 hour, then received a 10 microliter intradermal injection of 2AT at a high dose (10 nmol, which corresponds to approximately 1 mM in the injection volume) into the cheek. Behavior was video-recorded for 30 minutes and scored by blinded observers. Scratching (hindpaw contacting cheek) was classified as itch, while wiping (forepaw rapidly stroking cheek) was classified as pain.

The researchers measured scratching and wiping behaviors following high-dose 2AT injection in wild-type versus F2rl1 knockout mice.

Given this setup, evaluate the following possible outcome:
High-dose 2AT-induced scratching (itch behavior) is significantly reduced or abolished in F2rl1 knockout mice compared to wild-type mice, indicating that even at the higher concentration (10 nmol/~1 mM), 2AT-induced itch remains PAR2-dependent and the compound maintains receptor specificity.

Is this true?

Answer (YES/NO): YES